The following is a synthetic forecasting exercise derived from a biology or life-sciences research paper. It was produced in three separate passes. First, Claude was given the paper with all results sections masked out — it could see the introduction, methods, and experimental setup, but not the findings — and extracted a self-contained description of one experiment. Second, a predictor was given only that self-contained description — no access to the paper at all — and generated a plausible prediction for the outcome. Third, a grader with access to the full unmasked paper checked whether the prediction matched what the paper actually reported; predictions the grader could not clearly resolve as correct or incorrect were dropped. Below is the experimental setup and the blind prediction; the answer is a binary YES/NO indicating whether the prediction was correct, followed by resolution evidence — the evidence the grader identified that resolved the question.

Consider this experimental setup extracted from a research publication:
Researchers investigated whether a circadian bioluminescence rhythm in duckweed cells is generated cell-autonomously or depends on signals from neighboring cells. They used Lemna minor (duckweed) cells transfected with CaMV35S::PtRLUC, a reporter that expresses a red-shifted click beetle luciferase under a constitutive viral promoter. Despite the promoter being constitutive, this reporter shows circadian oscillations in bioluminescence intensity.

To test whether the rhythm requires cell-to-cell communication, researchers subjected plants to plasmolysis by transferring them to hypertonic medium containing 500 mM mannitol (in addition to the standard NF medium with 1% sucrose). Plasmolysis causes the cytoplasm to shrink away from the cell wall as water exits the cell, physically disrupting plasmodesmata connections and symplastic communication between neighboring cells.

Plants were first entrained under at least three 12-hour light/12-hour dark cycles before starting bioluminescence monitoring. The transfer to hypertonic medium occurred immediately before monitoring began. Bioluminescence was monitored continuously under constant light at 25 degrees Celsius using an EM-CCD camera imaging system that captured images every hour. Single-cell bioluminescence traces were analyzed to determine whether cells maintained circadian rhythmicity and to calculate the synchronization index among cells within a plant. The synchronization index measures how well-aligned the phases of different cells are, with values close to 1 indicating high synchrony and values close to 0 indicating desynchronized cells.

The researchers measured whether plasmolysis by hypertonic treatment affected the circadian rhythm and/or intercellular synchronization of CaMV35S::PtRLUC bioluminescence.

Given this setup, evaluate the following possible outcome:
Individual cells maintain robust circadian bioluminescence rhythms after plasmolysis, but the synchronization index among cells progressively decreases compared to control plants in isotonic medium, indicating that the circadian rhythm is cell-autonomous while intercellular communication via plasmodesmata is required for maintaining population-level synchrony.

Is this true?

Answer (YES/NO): NO